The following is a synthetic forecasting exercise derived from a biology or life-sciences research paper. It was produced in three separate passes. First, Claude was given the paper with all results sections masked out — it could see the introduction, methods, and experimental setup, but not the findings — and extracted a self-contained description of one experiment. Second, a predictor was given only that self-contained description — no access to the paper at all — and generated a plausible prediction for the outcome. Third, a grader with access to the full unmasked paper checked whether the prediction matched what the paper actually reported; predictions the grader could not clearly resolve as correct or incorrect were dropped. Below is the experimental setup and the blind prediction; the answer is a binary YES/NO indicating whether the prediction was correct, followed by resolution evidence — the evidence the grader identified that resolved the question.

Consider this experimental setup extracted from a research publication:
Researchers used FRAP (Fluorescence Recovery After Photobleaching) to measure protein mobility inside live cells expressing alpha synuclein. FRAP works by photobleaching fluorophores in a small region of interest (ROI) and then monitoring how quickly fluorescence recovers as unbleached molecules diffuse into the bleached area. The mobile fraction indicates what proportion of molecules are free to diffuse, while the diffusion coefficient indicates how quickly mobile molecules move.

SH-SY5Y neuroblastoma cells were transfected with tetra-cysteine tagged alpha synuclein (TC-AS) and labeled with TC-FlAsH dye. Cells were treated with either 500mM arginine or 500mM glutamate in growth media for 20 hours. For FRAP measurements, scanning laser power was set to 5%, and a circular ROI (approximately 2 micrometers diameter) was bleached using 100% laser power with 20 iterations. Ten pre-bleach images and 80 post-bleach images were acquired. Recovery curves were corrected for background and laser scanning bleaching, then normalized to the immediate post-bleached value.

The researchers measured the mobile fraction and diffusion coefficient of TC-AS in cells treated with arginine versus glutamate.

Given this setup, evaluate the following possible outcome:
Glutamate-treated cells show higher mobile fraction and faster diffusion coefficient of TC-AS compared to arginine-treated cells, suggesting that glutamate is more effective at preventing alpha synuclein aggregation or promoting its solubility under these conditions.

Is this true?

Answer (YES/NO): NO